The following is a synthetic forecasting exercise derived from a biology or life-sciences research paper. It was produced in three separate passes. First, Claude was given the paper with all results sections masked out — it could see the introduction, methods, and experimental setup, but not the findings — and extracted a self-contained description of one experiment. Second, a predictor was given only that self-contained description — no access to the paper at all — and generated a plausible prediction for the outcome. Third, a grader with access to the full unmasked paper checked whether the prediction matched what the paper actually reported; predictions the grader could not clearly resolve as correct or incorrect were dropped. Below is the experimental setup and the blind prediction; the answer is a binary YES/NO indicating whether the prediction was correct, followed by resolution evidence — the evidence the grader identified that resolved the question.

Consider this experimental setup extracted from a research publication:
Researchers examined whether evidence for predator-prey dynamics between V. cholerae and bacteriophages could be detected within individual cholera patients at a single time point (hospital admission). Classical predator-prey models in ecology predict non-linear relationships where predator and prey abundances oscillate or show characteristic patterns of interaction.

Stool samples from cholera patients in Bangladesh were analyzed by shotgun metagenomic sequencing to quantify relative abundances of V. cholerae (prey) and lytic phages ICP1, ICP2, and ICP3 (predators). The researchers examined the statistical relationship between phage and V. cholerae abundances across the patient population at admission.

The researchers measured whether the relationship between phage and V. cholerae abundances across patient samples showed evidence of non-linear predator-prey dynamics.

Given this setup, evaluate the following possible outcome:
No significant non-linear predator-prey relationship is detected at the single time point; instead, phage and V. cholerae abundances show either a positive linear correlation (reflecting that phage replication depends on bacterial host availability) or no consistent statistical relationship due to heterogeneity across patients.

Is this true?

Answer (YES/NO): NO